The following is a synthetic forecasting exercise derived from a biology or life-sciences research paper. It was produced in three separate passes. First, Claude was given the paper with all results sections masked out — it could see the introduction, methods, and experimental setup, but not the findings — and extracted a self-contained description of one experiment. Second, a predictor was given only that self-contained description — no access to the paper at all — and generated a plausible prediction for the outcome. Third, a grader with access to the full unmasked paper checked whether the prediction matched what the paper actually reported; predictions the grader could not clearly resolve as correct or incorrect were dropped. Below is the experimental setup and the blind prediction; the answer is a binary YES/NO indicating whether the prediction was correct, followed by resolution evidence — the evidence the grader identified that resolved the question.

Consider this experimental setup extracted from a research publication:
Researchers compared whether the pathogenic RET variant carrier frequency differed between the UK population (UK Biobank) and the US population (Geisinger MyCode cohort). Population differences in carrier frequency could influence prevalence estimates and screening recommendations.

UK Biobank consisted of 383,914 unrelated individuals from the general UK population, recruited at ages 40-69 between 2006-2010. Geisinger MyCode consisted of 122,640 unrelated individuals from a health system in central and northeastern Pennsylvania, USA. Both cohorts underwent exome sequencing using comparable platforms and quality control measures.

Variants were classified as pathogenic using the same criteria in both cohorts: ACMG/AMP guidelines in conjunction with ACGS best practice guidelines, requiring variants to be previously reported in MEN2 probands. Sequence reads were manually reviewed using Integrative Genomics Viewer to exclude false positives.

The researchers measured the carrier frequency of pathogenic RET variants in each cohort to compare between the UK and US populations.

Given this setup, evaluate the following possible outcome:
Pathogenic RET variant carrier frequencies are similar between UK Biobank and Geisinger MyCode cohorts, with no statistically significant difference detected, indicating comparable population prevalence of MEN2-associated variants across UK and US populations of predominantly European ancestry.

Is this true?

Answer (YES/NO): NO